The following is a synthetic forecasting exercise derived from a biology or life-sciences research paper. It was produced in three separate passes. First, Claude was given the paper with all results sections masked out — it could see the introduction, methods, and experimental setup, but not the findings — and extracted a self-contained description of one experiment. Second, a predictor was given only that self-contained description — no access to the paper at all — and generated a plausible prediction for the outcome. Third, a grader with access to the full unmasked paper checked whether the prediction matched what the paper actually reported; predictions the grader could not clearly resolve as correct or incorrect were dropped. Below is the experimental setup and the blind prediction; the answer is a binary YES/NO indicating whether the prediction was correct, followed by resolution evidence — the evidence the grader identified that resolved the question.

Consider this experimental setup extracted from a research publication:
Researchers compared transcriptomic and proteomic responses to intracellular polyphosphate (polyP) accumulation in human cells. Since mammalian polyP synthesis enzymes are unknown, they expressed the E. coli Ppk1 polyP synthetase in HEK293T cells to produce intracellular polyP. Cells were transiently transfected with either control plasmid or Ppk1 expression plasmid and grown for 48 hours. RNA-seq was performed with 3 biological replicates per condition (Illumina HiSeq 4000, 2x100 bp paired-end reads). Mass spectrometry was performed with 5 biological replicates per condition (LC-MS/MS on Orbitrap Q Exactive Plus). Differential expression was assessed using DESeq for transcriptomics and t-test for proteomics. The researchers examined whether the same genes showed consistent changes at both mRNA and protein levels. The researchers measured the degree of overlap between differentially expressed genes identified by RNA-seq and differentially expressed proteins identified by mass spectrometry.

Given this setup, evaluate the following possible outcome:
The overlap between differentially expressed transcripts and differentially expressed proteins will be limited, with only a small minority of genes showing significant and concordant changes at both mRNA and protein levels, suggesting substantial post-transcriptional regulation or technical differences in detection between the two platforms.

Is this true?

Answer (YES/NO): YES